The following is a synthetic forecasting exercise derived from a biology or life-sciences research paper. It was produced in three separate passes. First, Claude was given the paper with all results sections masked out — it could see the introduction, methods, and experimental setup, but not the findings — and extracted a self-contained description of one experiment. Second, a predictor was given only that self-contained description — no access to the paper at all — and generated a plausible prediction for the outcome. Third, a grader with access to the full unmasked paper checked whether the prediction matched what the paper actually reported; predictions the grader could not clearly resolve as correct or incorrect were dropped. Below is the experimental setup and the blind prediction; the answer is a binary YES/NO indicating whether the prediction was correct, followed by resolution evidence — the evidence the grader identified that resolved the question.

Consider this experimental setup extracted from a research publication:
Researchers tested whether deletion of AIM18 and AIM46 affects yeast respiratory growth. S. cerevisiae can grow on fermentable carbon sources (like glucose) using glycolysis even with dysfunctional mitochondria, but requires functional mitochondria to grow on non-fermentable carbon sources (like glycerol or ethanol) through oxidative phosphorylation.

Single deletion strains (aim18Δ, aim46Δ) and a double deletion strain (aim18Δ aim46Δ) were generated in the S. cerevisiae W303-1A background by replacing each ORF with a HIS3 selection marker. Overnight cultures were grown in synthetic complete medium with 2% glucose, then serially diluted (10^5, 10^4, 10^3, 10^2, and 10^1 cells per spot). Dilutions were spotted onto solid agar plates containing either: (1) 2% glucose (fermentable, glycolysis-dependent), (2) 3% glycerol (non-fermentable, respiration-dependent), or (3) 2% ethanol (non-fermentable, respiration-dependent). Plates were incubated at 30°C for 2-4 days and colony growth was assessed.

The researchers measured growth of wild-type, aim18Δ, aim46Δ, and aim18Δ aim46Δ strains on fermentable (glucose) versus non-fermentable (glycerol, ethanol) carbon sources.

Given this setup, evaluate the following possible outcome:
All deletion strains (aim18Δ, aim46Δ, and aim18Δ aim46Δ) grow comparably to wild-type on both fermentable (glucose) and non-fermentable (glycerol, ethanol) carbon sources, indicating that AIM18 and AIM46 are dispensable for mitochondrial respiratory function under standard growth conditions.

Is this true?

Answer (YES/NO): YES